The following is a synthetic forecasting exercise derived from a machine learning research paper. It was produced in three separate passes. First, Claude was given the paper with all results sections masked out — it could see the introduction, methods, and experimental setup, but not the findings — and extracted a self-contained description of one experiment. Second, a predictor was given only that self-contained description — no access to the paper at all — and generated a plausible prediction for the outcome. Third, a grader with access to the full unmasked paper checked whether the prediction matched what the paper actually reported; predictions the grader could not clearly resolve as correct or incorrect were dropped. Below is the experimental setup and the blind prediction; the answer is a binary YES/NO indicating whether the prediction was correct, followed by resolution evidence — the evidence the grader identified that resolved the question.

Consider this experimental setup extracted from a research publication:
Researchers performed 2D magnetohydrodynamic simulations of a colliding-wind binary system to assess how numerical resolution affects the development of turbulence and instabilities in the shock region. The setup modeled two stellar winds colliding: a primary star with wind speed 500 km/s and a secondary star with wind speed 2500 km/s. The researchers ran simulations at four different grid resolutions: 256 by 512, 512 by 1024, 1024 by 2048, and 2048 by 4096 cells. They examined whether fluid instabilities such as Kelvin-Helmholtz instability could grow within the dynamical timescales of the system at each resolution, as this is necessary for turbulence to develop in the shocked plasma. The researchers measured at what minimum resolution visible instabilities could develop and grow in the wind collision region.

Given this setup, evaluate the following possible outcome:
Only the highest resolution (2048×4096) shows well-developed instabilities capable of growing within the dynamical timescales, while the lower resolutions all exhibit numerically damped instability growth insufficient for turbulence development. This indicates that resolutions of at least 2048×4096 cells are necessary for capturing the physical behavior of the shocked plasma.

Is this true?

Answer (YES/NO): NO